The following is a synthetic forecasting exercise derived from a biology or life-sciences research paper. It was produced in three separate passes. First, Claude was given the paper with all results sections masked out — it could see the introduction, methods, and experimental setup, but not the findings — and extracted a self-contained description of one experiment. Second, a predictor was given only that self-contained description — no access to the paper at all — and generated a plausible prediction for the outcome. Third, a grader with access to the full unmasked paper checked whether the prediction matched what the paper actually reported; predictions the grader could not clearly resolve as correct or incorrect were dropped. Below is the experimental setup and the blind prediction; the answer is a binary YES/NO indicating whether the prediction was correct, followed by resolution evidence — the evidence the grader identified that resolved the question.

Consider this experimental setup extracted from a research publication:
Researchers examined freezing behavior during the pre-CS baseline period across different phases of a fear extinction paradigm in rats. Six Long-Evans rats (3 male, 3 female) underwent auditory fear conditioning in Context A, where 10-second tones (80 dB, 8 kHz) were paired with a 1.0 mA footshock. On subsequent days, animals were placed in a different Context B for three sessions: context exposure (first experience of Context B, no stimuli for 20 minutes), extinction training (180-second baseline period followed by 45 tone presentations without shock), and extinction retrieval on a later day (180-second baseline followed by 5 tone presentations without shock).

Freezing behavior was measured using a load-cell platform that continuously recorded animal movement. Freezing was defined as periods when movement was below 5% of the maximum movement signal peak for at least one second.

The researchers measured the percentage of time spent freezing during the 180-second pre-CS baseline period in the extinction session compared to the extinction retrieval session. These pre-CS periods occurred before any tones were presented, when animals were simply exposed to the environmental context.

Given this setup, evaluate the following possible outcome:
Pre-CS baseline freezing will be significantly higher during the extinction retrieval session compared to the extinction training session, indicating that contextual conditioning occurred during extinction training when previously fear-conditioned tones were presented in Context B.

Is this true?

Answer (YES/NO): NO